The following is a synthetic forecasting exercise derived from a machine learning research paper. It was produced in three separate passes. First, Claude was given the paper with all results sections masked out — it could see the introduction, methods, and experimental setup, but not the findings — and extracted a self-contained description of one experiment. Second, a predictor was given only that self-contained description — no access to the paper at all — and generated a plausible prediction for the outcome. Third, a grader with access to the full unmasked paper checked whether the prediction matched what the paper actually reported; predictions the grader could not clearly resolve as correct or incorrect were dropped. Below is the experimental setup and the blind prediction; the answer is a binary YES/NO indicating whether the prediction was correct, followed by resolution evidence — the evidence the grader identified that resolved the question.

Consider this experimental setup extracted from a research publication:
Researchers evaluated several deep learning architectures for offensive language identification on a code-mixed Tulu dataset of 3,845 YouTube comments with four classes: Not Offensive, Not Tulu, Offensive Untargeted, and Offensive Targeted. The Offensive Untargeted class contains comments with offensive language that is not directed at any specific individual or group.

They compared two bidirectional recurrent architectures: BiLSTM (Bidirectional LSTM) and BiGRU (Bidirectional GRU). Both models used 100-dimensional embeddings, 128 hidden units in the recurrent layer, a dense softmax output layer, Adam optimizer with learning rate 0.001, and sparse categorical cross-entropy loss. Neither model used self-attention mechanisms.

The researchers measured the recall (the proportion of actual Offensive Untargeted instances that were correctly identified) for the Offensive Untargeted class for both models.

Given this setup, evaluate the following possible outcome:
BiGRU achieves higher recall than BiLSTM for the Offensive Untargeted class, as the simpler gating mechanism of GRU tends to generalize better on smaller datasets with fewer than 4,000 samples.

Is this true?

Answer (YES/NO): NO